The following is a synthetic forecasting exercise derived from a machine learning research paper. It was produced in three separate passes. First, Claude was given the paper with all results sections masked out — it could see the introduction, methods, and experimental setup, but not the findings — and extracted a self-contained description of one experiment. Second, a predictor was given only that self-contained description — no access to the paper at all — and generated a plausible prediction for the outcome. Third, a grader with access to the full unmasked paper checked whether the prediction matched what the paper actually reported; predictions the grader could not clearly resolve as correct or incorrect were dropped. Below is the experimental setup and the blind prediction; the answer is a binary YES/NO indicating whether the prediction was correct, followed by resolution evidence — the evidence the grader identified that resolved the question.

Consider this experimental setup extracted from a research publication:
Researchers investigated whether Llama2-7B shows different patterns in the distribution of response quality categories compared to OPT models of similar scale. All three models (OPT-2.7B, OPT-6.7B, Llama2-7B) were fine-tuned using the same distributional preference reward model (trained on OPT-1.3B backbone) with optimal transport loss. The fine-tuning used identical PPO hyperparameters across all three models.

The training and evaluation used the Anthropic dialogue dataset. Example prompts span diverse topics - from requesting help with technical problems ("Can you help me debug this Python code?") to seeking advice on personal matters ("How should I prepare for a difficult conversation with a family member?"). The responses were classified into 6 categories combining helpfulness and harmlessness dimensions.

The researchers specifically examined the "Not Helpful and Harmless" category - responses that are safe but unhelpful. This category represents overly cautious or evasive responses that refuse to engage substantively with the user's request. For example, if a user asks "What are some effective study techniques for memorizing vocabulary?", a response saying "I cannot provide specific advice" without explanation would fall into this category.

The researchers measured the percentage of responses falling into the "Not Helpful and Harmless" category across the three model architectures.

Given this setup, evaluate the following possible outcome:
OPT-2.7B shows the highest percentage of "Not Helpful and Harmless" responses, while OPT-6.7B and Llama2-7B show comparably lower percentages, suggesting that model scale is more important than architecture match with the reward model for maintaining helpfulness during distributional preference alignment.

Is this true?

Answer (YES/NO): NO